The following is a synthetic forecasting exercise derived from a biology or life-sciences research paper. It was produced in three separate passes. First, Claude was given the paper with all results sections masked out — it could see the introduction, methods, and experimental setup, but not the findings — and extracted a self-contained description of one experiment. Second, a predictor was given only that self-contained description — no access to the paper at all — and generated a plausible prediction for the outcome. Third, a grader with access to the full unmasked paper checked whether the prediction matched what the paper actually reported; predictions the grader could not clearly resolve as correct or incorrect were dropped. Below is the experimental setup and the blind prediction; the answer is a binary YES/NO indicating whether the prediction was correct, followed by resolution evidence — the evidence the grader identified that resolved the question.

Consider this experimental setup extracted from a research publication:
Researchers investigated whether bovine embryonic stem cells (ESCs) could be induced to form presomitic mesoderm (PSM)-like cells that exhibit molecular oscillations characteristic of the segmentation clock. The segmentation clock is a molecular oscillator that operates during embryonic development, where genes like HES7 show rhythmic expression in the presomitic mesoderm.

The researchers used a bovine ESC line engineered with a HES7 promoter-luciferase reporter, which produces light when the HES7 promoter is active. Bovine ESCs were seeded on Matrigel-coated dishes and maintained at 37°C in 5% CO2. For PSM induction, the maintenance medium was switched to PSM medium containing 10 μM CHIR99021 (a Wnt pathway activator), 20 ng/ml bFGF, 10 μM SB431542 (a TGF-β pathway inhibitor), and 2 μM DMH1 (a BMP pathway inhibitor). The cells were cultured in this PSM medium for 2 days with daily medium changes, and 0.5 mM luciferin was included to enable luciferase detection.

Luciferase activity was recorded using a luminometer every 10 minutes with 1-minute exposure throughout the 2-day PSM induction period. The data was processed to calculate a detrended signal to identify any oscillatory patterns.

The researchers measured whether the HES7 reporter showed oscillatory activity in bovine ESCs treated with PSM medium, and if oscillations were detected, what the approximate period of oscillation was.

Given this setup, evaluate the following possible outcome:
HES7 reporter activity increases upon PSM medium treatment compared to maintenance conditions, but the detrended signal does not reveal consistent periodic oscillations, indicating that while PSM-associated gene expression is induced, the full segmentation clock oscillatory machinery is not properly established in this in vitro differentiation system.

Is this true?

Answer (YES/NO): NO